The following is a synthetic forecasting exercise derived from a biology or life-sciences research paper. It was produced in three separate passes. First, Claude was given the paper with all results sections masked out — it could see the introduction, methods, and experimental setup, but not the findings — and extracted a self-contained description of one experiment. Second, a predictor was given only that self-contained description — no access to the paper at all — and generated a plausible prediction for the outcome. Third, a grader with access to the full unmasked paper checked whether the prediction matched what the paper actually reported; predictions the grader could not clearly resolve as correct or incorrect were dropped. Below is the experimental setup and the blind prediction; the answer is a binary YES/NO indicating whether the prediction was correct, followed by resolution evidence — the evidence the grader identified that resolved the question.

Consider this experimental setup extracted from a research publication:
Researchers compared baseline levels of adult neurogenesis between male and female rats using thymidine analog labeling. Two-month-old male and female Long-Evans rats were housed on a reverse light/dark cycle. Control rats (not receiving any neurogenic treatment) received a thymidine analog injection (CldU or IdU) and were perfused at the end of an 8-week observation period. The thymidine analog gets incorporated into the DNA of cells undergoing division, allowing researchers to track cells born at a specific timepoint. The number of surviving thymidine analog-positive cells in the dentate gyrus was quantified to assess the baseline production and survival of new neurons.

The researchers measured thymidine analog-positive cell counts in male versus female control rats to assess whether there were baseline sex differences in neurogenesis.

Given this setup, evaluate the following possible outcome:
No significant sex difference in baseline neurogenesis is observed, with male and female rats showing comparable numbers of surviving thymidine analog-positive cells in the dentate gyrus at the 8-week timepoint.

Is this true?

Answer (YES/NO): NO